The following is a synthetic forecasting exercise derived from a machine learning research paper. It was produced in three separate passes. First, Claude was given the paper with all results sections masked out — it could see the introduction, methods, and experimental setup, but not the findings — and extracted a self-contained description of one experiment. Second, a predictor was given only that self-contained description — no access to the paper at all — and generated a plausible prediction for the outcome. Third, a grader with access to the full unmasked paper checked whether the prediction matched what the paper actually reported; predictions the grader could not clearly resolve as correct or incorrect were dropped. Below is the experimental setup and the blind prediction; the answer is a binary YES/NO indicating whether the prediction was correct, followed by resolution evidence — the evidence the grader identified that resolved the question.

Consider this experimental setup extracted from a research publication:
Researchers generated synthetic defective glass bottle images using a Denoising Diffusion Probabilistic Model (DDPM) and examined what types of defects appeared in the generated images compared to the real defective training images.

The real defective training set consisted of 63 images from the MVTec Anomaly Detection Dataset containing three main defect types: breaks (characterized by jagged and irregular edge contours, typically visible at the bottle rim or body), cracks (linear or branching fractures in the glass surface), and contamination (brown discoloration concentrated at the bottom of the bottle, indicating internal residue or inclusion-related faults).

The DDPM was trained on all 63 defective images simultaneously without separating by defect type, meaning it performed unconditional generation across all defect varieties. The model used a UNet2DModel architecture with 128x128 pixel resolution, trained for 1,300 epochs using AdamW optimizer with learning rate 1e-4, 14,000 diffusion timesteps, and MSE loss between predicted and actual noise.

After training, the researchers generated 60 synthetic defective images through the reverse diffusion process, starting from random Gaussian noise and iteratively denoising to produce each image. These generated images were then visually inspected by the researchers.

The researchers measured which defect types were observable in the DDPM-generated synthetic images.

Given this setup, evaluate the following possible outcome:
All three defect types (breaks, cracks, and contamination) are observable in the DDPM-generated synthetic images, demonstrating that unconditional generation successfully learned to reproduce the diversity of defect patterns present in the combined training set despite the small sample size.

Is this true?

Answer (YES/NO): YES